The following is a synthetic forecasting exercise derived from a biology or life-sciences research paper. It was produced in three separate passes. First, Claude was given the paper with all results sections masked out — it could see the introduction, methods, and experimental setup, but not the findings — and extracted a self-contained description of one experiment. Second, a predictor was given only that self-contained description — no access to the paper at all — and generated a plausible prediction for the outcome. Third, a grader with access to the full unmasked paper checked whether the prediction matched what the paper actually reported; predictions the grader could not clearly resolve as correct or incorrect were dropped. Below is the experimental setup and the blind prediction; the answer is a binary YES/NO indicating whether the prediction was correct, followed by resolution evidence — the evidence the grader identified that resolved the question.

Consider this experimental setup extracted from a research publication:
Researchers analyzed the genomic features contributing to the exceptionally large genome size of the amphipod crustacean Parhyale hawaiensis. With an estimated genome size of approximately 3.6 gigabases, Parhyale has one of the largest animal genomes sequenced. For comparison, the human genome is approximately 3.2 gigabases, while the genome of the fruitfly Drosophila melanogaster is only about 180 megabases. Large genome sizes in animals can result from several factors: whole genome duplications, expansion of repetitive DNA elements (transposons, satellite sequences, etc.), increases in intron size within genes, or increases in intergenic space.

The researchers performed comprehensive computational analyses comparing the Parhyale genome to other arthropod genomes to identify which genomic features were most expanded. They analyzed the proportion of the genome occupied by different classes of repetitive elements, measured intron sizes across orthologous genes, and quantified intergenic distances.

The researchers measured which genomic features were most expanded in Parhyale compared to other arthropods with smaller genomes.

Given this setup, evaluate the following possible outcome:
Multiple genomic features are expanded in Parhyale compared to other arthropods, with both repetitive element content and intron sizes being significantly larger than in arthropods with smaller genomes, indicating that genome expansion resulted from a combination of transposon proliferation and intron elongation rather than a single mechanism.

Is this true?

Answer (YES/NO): YES